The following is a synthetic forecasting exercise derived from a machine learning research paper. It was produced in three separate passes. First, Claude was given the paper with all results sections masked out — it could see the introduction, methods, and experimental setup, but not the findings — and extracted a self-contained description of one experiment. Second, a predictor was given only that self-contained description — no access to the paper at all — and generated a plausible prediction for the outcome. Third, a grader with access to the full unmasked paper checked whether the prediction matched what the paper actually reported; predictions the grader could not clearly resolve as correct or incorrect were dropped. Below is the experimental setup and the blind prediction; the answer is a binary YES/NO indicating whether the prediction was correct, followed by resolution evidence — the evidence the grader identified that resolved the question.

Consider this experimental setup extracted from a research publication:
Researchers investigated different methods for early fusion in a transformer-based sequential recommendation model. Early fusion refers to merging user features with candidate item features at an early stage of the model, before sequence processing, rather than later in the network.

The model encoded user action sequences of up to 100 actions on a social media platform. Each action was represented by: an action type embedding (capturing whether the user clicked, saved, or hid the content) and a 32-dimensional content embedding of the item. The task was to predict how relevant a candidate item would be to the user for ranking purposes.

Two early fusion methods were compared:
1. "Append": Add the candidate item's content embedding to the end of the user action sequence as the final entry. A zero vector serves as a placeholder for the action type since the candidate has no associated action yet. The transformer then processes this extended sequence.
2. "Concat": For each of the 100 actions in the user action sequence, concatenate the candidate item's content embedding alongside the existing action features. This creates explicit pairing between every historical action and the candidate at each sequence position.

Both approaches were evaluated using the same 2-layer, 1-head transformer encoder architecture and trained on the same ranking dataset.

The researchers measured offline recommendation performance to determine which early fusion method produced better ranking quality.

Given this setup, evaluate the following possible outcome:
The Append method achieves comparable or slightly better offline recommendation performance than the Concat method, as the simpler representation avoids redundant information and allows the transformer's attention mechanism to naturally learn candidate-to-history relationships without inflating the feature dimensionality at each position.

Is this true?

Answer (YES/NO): NO